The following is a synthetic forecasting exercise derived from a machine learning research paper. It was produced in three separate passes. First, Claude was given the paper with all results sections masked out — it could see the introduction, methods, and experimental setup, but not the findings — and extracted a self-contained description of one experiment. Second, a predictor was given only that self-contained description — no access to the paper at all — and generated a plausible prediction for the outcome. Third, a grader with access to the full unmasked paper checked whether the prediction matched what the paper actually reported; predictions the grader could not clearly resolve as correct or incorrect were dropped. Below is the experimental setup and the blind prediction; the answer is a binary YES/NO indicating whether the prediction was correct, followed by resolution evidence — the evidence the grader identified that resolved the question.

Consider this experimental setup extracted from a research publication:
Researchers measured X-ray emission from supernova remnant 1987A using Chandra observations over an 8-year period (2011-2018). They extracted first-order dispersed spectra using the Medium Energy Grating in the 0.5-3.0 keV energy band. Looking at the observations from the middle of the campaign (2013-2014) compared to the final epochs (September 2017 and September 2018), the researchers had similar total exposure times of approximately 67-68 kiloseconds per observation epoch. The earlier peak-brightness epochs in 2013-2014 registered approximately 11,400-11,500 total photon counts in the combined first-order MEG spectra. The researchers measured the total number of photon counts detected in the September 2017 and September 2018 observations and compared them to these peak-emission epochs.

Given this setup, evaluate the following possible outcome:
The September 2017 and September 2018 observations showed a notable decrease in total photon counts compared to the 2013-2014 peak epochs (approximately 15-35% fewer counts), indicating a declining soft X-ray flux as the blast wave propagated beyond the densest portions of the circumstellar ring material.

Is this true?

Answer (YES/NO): NO